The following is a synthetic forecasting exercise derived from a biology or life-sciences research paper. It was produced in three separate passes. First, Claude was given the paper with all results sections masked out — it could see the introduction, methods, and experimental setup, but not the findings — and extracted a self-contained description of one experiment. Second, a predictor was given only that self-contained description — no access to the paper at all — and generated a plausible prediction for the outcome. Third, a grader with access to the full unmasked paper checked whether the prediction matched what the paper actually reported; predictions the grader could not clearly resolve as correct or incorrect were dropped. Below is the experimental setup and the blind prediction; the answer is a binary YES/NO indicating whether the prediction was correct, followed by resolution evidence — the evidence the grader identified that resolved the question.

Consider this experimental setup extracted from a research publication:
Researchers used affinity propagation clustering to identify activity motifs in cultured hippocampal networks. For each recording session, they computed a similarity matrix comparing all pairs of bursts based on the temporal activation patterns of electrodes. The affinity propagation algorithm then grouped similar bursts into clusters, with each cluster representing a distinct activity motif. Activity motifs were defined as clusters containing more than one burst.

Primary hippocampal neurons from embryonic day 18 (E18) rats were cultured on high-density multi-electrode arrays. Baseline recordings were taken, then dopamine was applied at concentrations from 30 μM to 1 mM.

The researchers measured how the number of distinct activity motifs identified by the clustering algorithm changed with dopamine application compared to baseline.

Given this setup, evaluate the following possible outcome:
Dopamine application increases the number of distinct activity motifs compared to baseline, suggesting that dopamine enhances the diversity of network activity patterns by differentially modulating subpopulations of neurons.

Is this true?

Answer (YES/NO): NO